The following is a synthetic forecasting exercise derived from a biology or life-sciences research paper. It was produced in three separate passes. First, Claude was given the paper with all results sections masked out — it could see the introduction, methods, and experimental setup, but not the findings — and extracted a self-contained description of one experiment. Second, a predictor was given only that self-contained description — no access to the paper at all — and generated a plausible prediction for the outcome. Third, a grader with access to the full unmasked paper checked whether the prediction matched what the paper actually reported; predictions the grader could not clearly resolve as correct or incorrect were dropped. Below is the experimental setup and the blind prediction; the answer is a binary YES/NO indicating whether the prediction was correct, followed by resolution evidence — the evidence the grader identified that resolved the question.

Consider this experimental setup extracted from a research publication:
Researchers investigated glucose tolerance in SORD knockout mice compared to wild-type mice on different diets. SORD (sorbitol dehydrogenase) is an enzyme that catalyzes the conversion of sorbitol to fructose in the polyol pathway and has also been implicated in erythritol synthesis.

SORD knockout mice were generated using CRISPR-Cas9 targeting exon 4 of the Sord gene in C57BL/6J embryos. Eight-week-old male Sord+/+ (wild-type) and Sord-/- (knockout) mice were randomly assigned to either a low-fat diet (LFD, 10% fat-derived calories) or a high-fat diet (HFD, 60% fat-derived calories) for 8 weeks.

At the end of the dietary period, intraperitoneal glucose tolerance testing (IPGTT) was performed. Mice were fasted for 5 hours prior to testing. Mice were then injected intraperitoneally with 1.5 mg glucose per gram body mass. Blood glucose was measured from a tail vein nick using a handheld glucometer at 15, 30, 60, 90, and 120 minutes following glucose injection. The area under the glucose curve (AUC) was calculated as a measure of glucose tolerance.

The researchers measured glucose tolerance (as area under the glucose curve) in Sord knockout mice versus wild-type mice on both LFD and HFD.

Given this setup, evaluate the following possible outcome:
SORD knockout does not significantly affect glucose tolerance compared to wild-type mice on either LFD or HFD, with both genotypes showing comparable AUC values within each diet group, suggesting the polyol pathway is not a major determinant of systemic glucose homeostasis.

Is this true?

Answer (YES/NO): YES